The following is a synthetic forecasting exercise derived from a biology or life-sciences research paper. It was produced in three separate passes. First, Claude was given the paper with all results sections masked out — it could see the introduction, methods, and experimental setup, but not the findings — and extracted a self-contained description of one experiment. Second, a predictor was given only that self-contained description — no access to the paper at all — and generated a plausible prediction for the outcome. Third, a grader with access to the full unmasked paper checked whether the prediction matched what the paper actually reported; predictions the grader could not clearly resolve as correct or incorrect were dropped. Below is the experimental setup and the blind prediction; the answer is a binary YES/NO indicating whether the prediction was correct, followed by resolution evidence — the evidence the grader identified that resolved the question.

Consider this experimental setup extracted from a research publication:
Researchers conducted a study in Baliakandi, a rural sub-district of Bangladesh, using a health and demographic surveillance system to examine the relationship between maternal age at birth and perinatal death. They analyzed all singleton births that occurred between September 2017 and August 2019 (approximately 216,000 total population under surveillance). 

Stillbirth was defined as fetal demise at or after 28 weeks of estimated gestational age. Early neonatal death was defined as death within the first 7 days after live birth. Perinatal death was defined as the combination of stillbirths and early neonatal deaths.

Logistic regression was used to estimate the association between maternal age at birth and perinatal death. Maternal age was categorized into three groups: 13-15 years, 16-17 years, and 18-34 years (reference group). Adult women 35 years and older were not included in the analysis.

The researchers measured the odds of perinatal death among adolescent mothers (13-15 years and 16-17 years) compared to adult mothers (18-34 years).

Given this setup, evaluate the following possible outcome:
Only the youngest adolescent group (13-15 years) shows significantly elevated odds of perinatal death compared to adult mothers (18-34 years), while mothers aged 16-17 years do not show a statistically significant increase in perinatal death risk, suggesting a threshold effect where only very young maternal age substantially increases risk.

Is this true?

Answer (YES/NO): NO